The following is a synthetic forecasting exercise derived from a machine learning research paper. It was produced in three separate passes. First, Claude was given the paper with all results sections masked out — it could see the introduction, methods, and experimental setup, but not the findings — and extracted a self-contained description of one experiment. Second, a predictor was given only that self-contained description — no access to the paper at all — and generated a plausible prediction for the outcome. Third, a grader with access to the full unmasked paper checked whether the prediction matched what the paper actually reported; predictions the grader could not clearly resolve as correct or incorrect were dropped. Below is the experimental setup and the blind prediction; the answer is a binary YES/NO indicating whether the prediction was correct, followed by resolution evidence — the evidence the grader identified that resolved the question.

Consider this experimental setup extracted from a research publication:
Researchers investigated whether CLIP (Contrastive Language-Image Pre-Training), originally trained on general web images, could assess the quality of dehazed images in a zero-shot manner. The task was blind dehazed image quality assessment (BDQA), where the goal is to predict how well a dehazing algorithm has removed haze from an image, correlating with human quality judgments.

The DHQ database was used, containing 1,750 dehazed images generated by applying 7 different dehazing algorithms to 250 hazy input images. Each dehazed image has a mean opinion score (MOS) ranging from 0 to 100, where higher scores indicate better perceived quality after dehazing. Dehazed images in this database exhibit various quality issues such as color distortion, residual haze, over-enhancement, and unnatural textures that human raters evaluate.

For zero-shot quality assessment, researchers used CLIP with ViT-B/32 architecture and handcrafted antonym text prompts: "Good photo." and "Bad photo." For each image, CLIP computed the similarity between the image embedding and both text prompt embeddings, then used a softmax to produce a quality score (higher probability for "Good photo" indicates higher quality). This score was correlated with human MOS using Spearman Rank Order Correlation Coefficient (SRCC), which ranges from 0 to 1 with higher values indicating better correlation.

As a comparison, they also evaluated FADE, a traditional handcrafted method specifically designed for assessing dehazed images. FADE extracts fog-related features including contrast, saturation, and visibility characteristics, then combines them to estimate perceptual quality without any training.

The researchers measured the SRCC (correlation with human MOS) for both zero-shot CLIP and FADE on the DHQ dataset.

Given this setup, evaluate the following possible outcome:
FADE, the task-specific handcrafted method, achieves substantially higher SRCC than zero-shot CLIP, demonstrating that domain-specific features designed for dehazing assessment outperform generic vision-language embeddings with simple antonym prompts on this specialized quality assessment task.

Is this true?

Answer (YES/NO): NO